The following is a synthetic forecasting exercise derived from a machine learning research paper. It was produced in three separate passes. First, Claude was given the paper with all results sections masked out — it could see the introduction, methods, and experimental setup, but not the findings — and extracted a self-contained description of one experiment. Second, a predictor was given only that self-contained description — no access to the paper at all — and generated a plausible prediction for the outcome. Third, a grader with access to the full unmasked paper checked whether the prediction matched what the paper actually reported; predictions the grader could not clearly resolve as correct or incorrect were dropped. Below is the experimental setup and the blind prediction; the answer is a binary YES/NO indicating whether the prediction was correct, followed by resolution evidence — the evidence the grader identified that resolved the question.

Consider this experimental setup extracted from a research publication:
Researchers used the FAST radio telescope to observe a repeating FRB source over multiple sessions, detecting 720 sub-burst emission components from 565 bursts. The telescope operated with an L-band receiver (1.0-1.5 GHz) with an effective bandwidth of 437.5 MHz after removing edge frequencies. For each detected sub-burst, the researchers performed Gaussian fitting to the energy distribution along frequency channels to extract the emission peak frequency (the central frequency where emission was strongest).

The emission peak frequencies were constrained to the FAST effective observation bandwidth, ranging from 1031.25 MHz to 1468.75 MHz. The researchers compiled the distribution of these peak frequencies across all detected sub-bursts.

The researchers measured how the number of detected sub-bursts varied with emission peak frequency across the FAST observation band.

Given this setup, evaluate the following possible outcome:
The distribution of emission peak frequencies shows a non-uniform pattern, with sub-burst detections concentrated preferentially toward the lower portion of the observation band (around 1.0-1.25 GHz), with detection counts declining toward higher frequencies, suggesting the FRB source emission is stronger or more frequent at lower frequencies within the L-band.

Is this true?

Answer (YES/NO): YES